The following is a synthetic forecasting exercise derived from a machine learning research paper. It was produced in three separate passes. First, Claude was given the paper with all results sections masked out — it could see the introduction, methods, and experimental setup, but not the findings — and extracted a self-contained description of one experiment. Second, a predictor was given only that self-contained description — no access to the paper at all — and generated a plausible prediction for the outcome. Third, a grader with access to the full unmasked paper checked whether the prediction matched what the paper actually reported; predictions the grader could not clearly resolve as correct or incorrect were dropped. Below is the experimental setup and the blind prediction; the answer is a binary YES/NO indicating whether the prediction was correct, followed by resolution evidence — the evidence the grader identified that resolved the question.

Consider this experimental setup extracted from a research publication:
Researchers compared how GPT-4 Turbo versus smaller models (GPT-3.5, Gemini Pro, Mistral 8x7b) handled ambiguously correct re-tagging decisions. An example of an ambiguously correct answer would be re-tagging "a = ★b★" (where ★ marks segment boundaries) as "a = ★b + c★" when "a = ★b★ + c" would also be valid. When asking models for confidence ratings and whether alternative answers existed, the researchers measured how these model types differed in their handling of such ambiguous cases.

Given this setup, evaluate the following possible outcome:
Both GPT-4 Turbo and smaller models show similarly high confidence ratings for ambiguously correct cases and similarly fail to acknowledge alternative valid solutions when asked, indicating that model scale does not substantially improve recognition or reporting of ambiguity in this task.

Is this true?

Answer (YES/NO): NO